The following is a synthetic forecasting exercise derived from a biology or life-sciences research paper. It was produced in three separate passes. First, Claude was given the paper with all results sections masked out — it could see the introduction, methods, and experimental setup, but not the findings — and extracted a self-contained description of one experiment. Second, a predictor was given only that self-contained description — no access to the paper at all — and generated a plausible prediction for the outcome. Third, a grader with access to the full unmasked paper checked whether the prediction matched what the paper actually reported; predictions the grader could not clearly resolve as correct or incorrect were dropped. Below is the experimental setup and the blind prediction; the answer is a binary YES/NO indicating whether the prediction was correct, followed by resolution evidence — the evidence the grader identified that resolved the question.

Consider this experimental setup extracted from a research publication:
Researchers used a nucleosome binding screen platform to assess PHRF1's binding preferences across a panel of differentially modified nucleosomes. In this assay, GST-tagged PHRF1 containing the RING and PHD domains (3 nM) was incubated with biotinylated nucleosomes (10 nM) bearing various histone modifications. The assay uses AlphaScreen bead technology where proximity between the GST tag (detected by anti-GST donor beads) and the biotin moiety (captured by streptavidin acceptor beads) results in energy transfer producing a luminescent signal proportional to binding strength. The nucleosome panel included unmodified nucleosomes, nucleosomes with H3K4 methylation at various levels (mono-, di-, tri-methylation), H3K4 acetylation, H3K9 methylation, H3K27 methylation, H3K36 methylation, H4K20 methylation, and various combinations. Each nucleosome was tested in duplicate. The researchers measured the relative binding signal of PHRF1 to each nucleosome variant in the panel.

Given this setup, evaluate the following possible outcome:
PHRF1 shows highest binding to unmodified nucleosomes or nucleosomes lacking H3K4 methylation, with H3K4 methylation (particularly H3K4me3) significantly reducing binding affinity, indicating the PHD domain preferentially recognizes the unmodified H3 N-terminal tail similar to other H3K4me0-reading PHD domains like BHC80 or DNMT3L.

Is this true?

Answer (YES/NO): YES